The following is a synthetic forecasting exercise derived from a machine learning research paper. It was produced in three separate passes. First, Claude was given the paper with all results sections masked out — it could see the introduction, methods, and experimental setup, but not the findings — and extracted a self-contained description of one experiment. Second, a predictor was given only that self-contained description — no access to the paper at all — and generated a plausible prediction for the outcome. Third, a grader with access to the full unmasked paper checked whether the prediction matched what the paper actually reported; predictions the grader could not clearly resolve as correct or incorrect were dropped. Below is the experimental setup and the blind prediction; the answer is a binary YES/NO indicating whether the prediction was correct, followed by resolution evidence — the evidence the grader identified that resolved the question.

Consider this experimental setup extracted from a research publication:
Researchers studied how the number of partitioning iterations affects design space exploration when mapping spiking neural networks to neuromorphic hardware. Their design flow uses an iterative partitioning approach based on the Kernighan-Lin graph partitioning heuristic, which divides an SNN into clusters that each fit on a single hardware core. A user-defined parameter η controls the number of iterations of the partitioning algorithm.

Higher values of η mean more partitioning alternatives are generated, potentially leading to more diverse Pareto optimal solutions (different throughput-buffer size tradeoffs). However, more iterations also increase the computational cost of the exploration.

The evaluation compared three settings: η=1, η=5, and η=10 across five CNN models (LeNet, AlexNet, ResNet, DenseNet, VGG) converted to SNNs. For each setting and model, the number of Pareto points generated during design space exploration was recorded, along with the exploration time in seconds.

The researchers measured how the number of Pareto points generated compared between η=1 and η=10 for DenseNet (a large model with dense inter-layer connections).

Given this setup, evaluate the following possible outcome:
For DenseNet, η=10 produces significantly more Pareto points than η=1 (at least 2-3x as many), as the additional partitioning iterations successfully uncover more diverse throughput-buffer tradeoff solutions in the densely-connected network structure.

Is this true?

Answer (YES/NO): NO